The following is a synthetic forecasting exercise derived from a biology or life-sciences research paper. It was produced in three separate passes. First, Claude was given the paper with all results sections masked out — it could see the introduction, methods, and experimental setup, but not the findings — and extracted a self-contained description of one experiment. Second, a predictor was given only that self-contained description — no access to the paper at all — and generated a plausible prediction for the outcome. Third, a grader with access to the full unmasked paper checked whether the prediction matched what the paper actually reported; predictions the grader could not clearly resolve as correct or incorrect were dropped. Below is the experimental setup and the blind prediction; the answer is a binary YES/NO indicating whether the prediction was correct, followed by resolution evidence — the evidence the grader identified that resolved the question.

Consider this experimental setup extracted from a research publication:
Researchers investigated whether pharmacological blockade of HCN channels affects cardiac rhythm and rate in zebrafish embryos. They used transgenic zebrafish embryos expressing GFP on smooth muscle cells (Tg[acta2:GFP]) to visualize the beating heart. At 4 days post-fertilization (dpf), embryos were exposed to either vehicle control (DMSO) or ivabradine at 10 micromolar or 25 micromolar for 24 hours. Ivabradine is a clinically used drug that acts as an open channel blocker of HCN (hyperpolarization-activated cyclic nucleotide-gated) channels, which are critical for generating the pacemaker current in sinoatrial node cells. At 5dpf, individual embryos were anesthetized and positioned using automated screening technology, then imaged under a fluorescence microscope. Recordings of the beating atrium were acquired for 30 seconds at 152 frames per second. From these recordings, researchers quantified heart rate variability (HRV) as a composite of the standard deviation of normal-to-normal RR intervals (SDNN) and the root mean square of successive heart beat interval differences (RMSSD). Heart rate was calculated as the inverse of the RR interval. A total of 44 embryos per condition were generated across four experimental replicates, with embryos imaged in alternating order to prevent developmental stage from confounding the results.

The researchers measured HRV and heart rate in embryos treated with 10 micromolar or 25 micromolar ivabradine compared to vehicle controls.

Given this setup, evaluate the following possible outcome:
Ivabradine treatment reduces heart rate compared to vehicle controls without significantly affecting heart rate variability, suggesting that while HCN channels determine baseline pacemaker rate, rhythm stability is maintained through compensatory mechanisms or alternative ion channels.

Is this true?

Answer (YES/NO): NO